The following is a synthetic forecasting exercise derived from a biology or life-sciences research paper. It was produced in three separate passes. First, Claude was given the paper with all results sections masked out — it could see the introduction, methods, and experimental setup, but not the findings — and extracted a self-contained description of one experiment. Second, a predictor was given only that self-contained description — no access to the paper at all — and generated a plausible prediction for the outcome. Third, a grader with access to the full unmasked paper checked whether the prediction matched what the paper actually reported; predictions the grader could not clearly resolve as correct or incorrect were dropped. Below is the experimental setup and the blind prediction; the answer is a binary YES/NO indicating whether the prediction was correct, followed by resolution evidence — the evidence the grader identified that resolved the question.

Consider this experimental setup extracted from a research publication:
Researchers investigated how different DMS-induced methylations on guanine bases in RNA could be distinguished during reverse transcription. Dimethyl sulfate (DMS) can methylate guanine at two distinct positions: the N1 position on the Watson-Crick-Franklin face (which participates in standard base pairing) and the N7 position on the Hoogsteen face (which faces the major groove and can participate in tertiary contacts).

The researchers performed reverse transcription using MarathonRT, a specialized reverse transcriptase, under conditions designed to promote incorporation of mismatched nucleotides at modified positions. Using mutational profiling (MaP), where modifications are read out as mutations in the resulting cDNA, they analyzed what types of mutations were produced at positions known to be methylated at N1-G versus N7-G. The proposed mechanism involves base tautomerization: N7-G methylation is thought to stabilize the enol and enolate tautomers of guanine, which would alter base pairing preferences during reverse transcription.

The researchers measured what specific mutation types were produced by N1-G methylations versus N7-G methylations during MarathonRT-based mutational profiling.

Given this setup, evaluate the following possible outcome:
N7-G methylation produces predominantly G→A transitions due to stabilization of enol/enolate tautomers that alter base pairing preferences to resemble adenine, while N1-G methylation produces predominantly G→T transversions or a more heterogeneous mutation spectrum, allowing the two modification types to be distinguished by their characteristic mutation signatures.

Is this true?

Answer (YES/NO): YES